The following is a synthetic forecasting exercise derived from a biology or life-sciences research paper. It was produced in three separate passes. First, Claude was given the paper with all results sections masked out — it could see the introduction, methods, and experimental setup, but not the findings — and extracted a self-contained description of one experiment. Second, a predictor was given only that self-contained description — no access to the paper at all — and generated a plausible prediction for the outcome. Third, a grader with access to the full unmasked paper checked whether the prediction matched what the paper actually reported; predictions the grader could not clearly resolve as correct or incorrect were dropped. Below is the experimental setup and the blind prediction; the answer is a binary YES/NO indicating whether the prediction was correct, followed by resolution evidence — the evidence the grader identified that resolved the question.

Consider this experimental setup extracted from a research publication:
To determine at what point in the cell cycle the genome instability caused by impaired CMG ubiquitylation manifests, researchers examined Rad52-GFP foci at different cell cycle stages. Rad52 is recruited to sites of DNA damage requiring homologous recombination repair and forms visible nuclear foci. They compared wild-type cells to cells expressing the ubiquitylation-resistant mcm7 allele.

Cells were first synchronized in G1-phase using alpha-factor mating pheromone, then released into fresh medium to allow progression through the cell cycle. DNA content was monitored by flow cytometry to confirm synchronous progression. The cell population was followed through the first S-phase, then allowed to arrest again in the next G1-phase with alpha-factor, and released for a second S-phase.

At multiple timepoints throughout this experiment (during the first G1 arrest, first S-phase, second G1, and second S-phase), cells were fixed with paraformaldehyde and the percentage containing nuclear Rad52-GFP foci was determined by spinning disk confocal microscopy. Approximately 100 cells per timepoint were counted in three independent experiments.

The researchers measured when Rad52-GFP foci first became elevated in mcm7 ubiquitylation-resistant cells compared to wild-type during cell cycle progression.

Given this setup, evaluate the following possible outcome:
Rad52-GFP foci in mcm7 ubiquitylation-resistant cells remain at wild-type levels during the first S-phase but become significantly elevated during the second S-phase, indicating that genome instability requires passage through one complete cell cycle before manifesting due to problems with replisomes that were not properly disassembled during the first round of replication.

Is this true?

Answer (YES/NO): YES